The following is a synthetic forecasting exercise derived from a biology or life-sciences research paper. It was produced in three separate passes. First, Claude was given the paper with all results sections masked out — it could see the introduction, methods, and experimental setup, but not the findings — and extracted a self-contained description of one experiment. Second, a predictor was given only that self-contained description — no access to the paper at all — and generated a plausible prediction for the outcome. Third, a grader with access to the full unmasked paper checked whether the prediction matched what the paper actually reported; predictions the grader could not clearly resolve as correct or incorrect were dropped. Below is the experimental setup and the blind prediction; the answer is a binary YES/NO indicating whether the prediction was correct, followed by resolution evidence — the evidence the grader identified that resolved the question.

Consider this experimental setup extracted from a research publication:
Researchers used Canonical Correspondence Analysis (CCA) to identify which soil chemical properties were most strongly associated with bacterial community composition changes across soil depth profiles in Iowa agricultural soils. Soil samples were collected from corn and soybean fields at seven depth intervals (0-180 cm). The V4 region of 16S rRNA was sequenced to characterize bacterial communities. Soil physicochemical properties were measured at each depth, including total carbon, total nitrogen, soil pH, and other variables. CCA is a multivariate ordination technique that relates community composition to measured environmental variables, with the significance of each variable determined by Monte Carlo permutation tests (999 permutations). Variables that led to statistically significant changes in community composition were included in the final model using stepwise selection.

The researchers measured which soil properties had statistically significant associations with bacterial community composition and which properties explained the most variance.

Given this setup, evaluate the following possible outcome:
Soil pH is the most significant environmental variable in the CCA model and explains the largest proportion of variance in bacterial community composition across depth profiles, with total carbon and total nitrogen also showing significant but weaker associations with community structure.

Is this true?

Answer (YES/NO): NO